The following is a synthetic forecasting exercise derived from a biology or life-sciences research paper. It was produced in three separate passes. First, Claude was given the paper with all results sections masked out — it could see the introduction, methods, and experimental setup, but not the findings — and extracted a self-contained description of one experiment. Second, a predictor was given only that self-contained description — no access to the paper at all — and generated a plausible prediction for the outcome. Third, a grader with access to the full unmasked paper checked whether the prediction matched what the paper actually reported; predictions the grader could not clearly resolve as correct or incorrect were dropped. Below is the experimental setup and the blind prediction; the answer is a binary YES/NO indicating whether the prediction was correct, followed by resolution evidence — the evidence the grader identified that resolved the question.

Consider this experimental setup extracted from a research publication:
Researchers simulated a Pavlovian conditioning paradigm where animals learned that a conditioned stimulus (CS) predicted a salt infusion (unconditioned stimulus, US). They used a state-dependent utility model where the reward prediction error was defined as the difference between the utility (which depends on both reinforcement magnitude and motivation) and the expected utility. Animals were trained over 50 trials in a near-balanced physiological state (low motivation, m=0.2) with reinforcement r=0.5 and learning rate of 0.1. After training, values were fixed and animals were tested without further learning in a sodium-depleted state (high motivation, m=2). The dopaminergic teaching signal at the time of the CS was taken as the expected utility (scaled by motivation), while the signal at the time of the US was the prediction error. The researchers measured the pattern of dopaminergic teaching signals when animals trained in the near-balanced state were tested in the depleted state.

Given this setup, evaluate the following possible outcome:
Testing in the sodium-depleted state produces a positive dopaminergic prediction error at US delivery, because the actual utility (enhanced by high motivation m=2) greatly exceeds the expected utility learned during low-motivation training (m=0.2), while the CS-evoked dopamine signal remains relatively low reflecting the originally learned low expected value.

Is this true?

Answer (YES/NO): YES